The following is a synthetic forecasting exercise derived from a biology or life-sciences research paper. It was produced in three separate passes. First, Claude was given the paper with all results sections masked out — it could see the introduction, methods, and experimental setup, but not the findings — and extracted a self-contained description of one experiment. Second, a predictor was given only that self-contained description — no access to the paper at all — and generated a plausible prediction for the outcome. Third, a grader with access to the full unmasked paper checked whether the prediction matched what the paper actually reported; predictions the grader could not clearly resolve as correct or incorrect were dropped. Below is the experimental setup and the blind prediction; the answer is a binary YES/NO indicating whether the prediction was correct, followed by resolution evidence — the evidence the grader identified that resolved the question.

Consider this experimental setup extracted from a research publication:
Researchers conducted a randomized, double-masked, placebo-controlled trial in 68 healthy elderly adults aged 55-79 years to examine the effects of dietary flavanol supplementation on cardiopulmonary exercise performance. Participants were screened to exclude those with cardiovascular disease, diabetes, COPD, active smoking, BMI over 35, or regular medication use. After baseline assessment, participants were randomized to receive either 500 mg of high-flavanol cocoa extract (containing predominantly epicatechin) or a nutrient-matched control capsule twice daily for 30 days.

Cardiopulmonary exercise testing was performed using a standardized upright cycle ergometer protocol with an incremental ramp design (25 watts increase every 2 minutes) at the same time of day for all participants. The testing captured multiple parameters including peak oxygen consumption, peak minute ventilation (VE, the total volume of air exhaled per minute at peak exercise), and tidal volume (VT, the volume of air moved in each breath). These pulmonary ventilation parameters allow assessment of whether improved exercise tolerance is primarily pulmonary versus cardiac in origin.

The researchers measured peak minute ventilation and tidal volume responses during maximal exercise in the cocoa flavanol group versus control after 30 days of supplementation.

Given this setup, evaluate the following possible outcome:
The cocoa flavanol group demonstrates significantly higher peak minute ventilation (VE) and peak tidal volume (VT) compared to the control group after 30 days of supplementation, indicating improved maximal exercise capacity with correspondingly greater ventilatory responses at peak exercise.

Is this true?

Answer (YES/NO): NO